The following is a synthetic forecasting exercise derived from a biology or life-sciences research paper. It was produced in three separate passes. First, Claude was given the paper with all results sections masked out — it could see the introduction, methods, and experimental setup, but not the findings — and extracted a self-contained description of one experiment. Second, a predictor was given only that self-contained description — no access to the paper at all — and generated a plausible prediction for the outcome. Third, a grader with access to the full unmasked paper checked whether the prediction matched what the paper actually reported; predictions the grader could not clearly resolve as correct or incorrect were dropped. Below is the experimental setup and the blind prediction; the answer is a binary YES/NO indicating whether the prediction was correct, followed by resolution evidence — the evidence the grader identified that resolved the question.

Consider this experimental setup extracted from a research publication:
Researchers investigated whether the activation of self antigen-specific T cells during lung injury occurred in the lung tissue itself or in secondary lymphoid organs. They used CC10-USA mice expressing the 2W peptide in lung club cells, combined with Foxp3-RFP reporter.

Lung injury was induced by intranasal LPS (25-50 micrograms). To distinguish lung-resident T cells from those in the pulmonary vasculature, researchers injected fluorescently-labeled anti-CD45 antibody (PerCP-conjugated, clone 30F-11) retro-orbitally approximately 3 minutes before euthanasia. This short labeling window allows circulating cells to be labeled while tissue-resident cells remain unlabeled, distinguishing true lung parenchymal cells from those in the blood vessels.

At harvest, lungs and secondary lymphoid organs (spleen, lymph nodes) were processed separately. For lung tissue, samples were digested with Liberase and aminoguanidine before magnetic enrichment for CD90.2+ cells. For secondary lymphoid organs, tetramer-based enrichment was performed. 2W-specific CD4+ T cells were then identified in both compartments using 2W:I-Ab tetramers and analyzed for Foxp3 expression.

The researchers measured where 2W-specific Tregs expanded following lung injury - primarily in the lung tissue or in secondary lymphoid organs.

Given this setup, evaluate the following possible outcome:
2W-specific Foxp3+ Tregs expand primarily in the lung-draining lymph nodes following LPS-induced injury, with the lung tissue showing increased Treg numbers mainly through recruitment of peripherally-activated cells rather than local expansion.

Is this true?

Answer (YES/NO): YES